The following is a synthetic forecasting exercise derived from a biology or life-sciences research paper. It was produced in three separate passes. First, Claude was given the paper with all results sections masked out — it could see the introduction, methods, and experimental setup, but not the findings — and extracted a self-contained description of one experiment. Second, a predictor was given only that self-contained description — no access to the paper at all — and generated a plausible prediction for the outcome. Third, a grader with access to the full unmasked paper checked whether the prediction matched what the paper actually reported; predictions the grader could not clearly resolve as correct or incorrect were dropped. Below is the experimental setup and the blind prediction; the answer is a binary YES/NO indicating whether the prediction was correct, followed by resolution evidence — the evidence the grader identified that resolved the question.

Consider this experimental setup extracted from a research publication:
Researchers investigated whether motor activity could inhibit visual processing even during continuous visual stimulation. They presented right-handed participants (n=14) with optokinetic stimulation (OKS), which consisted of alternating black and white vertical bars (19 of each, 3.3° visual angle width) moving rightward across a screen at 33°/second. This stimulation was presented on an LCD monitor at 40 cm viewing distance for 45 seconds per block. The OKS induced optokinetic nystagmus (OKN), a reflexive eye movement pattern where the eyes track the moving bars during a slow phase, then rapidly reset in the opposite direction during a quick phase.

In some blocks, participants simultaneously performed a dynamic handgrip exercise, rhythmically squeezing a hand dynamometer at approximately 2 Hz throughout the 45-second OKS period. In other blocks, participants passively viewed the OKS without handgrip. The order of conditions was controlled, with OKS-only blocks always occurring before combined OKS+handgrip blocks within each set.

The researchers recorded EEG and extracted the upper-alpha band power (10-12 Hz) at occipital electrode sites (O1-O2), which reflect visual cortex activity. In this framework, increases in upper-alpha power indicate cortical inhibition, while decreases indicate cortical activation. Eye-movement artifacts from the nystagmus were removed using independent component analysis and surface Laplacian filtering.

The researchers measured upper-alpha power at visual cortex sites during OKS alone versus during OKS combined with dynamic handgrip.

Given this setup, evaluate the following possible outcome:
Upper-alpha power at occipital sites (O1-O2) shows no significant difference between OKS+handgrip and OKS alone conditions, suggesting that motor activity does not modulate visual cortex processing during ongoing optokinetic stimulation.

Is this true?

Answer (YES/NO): NO